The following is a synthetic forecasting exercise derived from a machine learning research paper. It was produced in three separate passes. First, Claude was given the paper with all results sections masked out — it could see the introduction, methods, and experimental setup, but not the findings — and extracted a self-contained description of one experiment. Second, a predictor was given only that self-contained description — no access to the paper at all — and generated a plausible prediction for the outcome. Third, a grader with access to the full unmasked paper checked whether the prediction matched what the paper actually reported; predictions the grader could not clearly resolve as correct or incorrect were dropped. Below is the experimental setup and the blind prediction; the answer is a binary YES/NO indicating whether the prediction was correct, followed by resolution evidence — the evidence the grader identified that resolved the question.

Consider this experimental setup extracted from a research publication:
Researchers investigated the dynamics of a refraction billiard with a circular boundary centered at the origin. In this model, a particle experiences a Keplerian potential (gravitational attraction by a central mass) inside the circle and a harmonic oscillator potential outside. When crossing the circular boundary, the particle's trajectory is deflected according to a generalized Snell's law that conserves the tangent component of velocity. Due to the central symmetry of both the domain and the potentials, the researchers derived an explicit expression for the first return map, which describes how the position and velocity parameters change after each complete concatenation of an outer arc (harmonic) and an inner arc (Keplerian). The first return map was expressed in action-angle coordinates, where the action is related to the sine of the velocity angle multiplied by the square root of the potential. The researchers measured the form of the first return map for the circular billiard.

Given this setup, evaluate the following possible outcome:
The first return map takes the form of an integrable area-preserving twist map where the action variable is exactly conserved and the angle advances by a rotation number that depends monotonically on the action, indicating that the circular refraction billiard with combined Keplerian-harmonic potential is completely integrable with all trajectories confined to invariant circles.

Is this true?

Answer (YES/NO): NO